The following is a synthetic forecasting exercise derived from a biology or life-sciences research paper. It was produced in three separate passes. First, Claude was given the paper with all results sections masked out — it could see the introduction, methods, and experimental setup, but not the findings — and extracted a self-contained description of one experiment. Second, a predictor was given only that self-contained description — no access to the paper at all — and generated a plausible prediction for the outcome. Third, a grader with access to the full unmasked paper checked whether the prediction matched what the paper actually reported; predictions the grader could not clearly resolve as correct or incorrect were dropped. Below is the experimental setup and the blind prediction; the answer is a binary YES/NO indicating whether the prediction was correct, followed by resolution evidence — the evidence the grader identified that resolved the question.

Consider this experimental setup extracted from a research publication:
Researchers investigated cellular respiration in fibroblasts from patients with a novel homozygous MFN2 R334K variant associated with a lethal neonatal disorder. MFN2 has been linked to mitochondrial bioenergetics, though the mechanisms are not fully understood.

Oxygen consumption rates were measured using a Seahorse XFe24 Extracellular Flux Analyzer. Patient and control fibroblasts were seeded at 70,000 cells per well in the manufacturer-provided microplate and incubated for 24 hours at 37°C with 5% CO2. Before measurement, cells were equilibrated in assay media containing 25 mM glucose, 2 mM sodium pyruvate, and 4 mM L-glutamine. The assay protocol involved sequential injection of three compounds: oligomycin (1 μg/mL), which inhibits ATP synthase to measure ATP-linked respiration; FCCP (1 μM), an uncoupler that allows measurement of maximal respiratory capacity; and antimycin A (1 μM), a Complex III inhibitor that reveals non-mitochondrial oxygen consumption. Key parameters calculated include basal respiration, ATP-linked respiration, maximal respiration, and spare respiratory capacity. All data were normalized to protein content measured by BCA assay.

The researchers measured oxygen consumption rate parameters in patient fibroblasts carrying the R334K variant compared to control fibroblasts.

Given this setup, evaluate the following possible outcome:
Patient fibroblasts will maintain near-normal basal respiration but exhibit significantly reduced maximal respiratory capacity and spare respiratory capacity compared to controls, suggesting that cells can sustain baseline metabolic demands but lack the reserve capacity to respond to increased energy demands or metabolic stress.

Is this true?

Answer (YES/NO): NO